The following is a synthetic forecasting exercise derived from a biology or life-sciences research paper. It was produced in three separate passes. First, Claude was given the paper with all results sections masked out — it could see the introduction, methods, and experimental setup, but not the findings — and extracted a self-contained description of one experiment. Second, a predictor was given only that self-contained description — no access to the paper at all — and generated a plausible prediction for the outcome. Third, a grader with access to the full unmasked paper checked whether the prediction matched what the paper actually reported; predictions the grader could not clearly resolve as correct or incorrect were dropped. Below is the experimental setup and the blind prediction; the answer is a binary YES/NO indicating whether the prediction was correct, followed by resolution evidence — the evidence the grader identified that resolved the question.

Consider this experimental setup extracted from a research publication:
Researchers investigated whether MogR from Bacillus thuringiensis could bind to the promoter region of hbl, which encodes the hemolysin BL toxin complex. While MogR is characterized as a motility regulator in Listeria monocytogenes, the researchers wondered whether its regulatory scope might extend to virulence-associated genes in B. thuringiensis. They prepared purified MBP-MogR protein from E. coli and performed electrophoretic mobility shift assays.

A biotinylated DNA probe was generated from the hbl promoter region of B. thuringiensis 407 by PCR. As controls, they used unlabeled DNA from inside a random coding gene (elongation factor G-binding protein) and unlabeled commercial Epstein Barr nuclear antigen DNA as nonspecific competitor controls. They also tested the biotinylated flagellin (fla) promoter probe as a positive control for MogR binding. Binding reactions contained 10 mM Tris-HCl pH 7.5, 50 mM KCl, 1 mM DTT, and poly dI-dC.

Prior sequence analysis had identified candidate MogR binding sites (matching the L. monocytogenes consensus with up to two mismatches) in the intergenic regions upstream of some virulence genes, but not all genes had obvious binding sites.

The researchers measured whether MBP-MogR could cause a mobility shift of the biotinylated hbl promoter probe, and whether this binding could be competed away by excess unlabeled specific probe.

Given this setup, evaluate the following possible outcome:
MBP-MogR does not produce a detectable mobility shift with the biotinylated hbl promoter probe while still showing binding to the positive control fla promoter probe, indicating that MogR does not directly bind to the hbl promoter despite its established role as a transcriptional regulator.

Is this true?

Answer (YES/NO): NO